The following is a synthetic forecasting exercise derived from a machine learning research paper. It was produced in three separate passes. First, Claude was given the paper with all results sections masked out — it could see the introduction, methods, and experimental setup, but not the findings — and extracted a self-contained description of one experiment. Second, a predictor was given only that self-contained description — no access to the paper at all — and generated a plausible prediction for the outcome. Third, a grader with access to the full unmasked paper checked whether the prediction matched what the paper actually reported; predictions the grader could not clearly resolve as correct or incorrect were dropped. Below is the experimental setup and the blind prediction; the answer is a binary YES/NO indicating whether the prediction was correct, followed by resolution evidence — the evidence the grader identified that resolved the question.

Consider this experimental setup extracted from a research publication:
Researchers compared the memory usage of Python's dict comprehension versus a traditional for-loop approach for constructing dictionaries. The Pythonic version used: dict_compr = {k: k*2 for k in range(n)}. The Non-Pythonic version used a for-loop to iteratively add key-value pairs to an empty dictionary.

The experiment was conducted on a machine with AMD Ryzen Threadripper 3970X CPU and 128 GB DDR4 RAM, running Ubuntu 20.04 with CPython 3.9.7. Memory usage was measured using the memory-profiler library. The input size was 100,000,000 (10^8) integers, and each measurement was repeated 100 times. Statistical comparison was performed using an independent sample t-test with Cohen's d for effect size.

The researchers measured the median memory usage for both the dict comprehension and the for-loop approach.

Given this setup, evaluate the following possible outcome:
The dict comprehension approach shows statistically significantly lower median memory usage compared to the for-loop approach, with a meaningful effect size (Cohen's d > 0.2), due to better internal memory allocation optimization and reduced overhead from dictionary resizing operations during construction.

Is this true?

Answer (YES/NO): NO